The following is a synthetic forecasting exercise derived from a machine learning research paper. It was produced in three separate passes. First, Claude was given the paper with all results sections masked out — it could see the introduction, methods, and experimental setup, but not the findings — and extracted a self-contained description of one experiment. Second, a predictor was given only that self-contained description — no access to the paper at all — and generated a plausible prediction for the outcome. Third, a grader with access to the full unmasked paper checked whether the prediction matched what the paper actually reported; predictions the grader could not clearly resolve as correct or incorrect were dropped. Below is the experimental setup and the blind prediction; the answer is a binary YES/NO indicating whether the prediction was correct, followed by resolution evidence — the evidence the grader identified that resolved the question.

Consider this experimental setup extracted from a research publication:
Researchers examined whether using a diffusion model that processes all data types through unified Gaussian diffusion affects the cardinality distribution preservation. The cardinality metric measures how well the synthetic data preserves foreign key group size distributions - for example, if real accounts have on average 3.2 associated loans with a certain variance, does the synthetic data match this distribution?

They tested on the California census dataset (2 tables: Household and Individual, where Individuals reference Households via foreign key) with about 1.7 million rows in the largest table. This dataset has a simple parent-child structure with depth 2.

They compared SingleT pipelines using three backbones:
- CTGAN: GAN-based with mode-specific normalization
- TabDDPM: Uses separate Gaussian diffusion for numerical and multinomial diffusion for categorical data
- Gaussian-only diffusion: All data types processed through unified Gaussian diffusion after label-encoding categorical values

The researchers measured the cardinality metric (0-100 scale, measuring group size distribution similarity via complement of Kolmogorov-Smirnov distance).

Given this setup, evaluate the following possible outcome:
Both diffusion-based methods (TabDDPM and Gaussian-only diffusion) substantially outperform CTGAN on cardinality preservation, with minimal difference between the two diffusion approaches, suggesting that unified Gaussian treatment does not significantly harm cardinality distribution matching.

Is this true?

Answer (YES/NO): NO